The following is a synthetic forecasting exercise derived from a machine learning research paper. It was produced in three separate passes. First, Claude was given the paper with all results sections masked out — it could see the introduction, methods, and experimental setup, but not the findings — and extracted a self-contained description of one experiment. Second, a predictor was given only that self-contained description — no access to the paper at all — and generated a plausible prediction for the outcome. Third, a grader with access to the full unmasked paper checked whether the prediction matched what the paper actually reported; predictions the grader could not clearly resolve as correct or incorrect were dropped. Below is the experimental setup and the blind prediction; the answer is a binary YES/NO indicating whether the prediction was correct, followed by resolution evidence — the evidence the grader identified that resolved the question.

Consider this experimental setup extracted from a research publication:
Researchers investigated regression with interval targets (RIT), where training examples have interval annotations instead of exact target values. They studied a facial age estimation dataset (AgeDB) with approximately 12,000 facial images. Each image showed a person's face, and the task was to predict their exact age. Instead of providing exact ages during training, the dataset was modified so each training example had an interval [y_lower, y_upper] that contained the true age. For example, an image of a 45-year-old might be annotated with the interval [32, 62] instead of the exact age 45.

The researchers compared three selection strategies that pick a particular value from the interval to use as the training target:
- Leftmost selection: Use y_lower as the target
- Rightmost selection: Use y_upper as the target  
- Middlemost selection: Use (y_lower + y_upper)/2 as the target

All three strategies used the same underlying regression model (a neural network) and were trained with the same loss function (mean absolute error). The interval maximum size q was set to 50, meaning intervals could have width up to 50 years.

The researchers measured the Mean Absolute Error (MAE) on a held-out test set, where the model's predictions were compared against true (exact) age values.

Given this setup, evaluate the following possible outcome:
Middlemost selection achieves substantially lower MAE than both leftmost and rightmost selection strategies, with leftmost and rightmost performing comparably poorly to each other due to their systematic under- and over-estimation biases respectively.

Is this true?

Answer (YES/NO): YES